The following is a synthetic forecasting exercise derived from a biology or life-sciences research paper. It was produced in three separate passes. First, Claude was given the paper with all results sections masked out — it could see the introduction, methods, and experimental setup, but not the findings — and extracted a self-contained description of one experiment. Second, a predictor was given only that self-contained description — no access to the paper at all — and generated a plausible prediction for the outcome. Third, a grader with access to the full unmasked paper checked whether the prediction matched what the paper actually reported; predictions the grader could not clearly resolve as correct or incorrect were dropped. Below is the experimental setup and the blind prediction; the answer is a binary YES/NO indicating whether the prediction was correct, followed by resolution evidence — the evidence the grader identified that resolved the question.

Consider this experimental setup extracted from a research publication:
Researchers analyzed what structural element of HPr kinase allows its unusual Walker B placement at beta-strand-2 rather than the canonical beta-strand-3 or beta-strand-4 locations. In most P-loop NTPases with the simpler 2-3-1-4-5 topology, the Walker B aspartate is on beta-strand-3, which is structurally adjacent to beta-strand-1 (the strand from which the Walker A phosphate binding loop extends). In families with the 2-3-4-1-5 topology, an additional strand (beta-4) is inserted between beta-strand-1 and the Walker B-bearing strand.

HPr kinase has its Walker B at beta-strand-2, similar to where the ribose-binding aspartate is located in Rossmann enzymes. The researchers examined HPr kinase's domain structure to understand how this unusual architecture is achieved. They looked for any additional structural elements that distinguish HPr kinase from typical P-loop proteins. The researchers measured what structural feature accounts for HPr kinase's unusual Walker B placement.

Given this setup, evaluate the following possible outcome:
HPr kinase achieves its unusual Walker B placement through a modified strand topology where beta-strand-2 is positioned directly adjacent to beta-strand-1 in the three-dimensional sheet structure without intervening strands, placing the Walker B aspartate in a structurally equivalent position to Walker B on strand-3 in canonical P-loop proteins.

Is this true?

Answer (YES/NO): NO